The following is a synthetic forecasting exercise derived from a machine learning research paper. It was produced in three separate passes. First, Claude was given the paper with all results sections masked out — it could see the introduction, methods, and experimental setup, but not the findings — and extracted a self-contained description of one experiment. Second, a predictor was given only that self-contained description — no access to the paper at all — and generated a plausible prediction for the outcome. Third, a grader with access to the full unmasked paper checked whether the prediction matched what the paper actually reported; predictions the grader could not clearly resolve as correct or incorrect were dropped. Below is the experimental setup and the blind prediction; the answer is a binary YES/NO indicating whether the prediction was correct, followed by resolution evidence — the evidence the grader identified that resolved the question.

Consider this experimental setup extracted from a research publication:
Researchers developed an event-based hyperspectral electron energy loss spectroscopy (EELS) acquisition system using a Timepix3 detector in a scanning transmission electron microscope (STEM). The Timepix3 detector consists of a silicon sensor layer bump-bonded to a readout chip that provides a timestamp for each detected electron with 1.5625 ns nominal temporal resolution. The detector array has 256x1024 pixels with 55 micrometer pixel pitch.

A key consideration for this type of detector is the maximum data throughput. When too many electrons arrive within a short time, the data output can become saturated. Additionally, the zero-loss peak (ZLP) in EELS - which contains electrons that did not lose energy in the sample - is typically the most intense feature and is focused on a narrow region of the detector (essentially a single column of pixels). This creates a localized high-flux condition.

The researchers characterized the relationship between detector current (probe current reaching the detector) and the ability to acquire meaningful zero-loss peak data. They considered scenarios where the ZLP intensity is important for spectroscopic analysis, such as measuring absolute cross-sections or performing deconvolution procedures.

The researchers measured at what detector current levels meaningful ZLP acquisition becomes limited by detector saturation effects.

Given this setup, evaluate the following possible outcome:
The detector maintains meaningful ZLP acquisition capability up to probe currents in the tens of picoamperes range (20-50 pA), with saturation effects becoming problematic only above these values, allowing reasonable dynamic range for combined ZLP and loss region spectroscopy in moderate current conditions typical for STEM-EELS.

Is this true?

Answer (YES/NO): NO